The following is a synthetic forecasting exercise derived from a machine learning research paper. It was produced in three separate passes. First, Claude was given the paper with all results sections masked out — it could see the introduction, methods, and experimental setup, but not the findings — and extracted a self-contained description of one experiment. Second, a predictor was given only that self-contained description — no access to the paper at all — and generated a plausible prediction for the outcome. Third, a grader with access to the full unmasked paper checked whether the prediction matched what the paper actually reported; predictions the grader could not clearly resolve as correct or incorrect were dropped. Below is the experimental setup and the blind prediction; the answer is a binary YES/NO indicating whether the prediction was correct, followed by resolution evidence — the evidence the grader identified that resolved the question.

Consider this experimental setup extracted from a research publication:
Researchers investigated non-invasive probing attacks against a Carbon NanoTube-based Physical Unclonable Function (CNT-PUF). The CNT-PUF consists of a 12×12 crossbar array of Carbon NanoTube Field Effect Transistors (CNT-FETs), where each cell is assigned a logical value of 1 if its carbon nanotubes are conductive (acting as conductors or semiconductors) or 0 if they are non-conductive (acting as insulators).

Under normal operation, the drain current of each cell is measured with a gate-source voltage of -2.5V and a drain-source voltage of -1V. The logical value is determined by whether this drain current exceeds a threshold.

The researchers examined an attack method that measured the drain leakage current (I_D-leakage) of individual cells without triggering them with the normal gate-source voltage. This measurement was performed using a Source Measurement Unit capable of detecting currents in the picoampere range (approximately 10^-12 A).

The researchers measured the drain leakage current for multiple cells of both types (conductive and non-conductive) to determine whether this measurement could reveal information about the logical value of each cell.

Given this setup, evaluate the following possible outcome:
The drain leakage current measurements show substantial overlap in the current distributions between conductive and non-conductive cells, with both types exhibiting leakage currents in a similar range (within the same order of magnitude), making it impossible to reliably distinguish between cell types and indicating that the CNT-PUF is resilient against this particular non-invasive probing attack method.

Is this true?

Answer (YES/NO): NO